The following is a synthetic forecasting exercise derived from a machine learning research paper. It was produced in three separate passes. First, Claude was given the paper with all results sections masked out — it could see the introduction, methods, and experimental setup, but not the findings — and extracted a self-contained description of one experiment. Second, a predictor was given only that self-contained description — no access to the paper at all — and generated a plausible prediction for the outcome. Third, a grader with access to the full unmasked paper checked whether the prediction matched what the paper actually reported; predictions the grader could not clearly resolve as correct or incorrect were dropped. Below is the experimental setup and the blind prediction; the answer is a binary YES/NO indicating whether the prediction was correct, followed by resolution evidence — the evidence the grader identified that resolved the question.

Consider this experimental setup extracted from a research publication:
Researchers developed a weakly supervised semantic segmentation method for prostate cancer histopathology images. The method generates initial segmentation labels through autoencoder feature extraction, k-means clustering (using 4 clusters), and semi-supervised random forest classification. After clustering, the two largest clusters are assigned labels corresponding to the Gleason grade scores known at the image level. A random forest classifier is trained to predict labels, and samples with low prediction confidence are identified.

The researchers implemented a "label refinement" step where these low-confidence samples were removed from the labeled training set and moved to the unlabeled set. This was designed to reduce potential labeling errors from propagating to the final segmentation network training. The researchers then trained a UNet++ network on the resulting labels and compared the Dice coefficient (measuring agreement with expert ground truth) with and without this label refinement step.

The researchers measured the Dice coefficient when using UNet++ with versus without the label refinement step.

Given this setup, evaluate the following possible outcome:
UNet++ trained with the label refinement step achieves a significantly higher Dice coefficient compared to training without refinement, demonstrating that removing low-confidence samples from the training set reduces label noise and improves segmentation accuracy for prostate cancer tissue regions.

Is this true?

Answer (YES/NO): YES